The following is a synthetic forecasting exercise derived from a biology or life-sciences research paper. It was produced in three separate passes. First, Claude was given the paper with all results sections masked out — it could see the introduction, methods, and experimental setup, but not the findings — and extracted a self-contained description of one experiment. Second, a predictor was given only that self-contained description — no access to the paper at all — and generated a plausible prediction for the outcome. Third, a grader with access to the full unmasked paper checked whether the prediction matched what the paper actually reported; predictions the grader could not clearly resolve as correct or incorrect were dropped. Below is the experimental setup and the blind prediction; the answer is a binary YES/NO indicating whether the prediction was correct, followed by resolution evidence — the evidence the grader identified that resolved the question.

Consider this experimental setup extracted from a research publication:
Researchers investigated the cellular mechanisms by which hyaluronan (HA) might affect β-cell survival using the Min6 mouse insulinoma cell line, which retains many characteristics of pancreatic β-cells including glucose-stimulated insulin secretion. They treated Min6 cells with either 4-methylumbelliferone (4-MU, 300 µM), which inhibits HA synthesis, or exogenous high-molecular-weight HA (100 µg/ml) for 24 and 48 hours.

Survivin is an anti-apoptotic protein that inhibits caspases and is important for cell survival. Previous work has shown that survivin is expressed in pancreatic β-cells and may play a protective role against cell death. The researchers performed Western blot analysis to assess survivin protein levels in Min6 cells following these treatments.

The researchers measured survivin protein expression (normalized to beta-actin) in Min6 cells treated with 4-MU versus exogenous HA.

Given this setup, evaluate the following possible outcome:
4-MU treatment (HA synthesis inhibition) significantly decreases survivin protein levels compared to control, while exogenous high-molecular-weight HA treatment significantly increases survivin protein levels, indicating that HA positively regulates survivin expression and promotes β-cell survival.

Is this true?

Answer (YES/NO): NO